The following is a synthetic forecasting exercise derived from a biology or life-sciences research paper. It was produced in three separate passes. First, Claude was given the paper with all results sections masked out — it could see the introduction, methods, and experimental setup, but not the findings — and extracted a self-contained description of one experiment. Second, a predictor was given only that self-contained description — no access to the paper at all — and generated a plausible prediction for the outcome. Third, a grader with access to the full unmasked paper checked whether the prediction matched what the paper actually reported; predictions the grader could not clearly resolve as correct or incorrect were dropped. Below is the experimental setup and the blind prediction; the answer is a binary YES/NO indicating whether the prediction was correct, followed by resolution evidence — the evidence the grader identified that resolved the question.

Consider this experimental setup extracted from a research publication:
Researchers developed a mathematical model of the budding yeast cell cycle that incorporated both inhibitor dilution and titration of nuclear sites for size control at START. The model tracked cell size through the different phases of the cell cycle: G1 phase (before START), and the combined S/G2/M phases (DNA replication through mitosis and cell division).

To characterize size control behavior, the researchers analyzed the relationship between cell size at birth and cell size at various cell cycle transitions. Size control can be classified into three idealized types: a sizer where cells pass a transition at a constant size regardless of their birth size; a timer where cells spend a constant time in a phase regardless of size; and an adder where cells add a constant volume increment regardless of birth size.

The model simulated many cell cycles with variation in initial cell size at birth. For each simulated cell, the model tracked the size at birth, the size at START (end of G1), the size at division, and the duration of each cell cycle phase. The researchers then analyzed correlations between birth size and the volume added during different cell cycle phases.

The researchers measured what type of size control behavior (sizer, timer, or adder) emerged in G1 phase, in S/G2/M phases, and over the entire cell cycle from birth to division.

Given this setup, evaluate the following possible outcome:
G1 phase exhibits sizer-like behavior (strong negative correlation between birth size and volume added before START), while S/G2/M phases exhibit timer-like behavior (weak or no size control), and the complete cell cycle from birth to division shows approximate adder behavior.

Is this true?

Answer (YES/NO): YES